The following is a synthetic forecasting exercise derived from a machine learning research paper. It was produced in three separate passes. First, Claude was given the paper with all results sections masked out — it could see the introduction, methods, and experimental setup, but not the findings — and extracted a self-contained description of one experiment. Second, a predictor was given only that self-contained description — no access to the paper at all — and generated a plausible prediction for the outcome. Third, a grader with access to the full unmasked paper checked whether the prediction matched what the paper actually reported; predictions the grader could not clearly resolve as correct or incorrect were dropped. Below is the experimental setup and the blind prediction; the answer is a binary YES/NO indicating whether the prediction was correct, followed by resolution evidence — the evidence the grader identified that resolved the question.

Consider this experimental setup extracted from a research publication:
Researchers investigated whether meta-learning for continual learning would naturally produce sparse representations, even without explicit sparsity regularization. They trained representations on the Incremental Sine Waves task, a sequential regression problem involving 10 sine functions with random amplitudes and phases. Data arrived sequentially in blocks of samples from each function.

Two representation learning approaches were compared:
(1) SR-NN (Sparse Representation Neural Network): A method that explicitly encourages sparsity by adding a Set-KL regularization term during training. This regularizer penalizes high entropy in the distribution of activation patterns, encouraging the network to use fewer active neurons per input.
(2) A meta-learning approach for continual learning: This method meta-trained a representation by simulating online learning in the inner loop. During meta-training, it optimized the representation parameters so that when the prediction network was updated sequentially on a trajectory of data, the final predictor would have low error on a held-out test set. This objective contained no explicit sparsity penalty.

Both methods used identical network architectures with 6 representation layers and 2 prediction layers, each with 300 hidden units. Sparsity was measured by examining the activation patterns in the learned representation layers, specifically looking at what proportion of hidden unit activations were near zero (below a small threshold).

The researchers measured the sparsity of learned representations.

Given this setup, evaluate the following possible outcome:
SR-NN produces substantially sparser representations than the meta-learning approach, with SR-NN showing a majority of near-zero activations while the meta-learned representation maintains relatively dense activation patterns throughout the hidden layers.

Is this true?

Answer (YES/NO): NO